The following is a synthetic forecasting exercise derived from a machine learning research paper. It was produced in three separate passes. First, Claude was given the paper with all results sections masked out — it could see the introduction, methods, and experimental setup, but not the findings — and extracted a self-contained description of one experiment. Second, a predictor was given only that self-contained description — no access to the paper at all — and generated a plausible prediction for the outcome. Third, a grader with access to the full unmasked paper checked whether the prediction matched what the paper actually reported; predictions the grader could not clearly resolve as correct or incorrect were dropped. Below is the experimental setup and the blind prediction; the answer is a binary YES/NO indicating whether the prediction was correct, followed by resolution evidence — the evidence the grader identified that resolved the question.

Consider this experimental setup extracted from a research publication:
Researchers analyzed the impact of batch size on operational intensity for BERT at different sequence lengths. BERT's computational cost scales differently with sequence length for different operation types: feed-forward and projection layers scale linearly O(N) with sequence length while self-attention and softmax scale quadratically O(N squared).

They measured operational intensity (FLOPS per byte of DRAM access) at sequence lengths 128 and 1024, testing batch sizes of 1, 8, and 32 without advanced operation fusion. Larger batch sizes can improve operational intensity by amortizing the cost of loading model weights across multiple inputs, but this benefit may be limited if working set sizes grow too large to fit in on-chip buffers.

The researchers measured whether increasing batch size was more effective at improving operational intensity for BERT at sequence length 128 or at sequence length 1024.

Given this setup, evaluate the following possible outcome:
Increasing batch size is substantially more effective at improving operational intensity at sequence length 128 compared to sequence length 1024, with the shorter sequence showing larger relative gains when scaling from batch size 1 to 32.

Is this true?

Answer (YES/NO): YES